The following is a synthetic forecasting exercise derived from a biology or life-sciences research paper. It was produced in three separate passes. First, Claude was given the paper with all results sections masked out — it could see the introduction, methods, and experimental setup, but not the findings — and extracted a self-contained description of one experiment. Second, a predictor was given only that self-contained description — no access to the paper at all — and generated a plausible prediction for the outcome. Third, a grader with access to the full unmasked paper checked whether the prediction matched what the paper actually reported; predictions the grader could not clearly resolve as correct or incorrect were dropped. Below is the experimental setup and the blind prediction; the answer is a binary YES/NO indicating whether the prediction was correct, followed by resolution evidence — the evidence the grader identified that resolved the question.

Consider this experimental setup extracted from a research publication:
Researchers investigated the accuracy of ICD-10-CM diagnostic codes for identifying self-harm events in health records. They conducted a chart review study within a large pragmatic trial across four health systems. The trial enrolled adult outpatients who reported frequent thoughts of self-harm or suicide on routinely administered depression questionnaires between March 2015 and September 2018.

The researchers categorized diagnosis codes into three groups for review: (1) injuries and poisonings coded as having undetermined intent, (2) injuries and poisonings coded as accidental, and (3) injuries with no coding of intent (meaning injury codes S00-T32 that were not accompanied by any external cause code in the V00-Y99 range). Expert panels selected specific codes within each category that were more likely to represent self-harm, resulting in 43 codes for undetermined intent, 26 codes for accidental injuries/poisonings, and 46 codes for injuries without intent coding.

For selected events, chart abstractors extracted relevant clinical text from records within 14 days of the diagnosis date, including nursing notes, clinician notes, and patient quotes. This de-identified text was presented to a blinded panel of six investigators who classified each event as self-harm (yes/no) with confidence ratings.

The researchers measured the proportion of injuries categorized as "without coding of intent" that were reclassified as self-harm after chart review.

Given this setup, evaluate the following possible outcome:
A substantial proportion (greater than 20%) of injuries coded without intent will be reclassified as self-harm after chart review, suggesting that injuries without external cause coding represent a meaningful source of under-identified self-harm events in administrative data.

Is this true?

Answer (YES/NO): NO